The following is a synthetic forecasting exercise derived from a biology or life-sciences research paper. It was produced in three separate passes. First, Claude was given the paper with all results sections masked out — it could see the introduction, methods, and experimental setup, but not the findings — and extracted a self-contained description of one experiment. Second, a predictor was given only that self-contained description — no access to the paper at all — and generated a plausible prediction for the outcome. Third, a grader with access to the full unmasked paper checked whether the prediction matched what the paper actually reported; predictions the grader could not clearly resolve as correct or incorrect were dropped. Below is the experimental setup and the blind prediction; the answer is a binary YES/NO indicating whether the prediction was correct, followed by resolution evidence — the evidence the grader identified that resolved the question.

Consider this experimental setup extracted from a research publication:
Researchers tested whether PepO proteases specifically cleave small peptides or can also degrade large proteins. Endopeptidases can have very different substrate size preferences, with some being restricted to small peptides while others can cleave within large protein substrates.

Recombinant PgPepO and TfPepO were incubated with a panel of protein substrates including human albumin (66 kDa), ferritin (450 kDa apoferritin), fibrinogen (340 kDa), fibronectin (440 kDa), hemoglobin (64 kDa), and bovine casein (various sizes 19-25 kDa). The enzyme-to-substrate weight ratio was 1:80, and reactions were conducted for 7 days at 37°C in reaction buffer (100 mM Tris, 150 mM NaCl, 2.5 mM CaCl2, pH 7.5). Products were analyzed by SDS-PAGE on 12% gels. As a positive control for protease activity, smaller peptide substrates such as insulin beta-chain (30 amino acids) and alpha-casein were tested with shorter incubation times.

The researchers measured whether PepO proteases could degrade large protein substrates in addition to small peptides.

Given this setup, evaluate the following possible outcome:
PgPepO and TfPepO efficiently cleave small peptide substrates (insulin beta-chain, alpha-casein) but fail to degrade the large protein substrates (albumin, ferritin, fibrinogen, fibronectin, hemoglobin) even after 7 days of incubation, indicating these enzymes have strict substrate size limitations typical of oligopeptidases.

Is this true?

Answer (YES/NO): NO